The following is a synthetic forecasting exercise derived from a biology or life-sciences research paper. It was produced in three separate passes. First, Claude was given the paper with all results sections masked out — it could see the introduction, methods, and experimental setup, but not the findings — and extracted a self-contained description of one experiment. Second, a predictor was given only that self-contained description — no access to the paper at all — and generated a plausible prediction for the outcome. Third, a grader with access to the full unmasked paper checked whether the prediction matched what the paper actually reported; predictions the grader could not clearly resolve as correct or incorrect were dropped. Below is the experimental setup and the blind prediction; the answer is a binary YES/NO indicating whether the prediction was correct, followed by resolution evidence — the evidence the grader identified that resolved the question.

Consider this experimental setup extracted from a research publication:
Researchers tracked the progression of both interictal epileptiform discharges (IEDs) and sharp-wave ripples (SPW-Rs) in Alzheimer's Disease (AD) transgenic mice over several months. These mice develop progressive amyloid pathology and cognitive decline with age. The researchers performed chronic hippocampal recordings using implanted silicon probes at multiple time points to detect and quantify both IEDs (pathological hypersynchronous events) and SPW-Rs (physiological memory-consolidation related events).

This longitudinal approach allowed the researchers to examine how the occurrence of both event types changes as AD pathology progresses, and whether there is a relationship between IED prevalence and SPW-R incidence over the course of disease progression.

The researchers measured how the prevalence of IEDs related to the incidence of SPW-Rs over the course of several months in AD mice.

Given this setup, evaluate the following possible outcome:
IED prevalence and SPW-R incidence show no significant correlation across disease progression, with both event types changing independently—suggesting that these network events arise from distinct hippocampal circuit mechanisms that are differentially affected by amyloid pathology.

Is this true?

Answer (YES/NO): NO